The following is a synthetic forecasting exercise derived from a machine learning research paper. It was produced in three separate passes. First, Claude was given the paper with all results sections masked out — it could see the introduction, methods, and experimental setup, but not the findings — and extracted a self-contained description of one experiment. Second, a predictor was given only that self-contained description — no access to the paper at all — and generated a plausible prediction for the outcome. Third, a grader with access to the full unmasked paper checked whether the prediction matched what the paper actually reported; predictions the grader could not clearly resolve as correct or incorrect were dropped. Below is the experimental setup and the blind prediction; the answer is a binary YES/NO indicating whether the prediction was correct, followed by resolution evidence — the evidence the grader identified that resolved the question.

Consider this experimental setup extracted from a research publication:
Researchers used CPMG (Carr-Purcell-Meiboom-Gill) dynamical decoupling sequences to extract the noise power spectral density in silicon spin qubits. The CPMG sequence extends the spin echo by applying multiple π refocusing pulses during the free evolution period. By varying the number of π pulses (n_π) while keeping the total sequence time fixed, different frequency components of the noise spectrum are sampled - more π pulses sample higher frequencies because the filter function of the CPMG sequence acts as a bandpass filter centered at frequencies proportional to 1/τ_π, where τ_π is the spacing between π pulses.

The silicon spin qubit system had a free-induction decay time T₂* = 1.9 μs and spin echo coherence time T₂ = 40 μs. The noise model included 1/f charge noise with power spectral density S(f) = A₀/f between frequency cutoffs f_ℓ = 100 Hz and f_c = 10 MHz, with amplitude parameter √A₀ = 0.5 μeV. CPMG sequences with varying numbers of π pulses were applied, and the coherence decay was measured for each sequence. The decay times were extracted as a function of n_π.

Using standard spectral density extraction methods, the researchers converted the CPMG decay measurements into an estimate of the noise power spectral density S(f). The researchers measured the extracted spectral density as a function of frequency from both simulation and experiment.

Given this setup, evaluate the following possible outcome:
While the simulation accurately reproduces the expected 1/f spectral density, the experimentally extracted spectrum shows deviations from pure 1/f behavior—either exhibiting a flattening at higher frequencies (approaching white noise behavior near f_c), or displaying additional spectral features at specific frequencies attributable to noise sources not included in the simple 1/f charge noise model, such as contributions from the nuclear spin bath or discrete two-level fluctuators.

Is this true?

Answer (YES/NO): NO